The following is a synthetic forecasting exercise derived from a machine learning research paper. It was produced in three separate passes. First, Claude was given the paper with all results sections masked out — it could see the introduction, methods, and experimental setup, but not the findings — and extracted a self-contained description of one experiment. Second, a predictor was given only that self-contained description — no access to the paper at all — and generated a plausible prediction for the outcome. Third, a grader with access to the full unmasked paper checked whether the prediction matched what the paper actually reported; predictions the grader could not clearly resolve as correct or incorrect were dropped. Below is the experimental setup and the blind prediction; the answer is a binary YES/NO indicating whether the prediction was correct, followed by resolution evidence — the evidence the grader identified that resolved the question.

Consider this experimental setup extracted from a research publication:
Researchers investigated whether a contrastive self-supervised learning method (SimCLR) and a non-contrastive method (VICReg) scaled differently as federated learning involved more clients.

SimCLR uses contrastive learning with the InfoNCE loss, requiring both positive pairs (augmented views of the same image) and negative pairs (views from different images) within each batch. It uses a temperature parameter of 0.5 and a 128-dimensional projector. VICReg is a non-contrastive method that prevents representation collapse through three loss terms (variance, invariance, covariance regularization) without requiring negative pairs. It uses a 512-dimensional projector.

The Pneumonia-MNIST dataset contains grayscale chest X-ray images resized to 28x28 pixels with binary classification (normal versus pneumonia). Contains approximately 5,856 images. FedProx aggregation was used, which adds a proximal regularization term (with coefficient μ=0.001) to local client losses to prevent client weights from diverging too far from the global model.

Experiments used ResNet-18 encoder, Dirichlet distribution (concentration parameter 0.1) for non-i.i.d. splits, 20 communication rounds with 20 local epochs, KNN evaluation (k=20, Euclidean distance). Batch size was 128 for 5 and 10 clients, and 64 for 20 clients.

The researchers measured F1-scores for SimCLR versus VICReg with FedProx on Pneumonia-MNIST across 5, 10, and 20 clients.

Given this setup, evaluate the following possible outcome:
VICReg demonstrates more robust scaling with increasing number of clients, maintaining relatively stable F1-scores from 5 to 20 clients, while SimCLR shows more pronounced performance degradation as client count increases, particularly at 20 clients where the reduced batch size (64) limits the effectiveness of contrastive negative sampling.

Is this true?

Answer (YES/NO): YES